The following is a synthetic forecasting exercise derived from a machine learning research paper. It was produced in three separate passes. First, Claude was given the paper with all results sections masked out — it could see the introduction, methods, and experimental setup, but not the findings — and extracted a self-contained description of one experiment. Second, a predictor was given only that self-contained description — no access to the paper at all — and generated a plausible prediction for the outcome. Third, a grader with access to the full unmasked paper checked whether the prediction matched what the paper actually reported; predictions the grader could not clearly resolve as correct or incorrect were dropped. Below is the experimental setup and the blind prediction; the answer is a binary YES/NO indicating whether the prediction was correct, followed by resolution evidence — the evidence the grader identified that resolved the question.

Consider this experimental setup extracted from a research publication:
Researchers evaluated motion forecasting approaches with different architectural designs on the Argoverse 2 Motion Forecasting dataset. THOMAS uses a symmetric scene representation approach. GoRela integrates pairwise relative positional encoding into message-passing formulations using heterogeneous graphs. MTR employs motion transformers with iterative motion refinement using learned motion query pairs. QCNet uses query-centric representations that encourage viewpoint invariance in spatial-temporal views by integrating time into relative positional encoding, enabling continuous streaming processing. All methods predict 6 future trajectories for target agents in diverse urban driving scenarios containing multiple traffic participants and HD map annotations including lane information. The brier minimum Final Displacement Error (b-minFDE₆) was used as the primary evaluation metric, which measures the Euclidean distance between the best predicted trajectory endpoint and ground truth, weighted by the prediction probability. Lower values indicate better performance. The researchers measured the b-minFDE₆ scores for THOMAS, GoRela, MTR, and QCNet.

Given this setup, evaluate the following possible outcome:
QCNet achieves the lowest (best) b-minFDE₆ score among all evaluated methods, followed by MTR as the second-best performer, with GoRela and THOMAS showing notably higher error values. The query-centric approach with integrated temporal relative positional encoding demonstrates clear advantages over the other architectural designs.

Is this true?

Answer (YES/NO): YES